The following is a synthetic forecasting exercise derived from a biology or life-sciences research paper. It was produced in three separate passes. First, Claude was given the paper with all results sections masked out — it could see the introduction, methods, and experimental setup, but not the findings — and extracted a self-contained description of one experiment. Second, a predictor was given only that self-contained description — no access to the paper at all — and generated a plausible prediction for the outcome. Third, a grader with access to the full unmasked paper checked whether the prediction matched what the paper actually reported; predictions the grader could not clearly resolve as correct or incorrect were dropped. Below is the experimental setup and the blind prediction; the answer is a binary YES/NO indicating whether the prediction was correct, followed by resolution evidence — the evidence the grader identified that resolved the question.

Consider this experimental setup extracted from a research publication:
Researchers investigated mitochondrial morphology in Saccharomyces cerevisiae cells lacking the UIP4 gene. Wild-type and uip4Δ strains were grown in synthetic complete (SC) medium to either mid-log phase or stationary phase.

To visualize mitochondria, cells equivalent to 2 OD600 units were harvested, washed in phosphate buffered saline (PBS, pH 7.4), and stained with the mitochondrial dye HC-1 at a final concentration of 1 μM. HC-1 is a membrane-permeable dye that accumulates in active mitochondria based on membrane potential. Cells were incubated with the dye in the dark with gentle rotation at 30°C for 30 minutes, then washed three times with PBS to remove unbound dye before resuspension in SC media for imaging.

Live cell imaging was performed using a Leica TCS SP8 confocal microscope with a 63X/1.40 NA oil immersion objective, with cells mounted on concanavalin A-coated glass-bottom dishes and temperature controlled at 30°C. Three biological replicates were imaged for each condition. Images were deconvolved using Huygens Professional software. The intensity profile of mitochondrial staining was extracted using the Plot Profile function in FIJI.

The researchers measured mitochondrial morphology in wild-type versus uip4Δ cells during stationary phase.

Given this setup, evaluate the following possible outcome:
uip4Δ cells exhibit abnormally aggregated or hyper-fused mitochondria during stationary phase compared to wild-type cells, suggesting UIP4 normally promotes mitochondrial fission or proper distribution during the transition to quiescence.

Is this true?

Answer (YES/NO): NO